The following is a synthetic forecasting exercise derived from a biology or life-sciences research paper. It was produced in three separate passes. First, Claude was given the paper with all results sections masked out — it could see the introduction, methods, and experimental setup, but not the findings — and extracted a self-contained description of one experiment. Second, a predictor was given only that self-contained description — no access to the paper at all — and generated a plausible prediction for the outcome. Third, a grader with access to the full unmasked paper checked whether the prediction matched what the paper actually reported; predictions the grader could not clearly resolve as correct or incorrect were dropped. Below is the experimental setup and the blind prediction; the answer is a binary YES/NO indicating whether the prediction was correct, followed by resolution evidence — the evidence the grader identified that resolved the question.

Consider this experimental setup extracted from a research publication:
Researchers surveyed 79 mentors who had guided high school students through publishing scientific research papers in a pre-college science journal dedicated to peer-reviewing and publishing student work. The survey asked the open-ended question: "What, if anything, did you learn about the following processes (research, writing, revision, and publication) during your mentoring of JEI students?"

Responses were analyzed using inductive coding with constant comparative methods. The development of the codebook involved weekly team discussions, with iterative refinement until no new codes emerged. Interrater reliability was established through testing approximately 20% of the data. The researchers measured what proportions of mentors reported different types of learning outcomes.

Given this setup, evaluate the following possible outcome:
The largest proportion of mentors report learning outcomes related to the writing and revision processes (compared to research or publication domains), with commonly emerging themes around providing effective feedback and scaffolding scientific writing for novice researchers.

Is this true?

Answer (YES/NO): NO